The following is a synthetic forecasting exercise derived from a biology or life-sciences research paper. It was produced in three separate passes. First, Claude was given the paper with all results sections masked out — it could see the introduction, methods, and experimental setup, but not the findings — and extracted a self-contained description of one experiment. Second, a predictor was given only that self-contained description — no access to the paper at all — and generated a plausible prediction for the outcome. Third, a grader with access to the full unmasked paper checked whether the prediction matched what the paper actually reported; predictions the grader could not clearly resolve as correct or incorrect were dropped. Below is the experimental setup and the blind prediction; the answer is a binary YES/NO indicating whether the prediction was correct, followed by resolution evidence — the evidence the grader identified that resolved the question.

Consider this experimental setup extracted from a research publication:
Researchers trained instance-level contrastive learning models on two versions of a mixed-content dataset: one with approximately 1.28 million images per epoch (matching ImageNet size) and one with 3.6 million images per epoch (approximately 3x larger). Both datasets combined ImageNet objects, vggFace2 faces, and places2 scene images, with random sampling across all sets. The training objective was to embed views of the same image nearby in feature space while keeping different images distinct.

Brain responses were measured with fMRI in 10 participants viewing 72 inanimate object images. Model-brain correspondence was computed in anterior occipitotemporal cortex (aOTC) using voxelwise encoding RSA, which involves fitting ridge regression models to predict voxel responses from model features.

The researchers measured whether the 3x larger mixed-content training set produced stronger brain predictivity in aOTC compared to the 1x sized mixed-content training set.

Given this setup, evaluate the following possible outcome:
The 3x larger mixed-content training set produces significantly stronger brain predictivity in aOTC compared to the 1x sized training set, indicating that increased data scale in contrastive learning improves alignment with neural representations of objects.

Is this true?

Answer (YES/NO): NO